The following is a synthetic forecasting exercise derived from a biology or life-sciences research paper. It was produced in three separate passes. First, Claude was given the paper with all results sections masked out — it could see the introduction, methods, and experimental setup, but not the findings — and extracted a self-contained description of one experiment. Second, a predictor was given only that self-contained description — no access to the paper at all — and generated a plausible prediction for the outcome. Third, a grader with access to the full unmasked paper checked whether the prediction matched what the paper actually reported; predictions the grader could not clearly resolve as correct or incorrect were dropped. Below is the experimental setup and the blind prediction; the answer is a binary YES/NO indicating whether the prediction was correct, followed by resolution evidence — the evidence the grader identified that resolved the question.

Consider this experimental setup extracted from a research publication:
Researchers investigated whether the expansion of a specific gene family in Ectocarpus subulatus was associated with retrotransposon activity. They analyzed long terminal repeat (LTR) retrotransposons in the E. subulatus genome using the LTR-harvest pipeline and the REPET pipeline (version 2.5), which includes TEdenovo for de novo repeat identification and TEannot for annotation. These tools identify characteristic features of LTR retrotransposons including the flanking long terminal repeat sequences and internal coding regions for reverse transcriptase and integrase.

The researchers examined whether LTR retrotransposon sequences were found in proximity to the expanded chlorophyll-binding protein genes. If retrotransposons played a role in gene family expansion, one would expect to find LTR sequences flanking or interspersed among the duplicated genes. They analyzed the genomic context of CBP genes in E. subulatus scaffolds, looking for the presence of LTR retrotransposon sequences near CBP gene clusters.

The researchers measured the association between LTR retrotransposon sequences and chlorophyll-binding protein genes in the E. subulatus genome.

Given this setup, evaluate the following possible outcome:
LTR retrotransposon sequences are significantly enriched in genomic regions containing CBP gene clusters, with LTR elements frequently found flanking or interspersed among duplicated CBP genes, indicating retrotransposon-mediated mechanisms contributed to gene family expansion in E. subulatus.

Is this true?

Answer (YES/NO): NO